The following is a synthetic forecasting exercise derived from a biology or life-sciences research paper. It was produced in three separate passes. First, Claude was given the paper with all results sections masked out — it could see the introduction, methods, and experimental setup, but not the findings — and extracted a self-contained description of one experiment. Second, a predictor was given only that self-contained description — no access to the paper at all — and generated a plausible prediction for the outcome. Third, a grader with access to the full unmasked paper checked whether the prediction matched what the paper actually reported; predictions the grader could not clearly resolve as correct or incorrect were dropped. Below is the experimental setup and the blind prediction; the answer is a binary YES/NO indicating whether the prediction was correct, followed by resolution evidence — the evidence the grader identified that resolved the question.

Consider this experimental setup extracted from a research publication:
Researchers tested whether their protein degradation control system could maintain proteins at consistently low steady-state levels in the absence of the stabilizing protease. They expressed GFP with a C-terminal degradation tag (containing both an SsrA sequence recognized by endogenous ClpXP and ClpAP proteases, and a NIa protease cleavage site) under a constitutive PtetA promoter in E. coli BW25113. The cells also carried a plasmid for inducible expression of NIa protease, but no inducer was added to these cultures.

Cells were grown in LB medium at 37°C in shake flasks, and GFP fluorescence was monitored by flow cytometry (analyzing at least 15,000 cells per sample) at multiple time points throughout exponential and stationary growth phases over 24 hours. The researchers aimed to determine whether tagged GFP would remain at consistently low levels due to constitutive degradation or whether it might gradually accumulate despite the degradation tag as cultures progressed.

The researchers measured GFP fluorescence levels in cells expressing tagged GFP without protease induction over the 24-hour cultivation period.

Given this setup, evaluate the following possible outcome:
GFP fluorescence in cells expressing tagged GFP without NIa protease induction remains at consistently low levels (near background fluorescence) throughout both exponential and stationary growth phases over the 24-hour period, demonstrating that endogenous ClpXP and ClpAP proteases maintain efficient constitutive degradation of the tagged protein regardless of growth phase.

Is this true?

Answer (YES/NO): YES